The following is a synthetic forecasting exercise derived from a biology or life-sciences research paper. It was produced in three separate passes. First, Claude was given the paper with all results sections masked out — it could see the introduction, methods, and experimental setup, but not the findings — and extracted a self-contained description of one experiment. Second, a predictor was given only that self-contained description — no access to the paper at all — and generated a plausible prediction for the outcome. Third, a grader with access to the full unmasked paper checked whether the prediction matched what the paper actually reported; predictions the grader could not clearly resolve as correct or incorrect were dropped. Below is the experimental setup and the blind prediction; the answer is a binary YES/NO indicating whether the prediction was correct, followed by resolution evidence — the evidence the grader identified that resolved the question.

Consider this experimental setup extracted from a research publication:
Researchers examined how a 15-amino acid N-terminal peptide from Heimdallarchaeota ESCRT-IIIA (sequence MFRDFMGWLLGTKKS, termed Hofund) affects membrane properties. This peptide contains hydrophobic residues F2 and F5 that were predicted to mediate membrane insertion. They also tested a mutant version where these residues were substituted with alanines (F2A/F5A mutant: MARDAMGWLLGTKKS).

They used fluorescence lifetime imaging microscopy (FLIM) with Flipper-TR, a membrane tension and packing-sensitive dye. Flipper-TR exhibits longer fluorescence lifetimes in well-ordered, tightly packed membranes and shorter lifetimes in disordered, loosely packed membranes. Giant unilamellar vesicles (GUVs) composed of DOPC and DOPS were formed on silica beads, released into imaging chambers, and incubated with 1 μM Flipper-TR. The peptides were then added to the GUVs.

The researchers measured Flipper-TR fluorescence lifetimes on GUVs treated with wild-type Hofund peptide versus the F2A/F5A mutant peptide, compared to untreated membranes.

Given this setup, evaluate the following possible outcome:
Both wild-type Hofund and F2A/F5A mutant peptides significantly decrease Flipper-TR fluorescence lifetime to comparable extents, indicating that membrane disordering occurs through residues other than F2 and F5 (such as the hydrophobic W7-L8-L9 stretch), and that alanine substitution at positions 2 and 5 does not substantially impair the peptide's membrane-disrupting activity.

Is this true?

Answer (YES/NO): NO